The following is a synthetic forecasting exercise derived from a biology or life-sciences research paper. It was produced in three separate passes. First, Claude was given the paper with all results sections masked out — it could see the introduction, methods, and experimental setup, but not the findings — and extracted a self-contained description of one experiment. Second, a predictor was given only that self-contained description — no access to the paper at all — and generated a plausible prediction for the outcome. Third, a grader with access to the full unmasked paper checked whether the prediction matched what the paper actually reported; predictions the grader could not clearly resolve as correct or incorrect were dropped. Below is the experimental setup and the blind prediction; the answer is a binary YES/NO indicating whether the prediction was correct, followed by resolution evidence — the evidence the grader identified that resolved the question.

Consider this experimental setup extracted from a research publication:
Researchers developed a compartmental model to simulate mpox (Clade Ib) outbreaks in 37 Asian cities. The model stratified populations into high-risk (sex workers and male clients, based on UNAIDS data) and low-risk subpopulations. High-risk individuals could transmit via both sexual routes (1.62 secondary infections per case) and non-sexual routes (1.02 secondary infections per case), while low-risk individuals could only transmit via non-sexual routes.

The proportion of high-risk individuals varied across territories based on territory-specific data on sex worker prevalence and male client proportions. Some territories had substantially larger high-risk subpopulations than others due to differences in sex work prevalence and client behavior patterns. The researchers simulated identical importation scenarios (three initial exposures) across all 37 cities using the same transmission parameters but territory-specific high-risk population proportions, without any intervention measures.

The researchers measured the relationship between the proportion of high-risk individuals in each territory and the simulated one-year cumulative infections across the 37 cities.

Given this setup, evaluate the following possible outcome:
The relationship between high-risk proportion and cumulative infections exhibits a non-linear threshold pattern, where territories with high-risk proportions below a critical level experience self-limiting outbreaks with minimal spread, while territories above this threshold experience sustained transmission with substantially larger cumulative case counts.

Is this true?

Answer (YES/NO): NO